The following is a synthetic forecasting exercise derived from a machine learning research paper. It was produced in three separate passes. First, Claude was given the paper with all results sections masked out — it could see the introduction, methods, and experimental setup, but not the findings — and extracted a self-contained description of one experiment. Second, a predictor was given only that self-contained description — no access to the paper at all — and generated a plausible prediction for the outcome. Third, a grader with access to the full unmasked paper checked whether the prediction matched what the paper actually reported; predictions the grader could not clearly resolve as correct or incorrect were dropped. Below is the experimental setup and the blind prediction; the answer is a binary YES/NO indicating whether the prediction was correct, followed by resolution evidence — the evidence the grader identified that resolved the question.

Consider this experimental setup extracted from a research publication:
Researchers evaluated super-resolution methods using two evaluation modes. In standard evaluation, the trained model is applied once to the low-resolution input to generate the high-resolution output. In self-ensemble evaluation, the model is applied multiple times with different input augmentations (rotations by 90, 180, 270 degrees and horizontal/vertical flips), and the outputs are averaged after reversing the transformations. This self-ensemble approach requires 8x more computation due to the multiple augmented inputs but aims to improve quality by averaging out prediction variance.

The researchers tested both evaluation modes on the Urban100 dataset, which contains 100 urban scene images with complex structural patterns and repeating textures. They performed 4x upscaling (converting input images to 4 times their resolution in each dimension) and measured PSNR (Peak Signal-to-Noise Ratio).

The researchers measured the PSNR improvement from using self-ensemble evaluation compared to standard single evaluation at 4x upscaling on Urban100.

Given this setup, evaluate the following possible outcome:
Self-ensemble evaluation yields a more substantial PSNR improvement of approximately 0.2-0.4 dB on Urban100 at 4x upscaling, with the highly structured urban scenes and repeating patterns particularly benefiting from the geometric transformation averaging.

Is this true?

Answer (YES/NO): NO